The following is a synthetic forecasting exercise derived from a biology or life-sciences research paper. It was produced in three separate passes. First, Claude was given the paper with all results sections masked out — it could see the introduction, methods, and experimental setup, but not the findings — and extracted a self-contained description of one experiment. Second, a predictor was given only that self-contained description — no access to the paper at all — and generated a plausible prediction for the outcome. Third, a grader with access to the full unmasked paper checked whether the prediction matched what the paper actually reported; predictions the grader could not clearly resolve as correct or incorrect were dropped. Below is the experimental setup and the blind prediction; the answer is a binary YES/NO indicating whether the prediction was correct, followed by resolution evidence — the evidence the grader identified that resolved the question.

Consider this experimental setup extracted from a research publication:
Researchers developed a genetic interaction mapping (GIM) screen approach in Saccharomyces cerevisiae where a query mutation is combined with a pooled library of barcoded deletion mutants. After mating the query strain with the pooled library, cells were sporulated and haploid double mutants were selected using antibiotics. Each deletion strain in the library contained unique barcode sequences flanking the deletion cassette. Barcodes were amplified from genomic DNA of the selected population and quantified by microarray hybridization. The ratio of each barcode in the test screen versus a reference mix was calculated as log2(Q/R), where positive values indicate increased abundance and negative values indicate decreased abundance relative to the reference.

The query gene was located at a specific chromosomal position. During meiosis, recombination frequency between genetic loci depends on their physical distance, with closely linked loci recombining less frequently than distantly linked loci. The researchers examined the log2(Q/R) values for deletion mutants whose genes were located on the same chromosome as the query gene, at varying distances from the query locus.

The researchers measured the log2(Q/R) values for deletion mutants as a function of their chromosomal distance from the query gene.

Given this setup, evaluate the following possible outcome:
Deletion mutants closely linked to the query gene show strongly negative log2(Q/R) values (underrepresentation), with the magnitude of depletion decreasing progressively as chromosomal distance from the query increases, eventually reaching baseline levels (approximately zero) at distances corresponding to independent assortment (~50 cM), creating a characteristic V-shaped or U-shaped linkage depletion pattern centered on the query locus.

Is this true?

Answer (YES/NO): YES